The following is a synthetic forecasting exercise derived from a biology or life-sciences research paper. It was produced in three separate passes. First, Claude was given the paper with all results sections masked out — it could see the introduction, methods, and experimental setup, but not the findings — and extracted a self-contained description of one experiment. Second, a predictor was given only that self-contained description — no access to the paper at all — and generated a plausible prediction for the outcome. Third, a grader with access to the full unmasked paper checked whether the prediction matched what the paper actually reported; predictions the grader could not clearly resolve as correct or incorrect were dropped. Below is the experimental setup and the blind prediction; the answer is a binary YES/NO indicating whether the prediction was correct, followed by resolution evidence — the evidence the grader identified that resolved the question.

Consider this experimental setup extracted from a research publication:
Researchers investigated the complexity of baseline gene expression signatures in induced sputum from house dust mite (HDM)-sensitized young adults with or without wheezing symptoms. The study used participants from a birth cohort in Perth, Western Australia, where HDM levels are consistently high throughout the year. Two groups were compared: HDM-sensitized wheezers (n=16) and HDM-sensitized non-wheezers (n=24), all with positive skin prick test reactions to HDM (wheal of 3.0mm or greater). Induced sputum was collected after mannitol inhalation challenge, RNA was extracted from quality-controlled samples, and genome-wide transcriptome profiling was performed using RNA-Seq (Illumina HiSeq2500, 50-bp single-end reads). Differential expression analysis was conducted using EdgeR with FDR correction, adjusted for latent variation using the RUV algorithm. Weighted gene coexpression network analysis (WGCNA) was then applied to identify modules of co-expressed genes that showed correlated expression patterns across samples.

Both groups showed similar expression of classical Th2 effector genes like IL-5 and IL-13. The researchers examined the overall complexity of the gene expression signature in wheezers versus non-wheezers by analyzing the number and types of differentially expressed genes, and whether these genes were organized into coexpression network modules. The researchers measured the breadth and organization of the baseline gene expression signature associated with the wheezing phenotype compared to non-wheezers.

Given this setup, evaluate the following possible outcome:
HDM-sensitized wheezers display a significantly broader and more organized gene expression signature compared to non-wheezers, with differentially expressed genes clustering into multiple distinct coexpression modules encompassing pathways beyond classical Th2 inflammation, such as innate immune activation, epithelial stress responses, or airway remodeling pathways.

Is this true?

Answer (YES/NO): YES